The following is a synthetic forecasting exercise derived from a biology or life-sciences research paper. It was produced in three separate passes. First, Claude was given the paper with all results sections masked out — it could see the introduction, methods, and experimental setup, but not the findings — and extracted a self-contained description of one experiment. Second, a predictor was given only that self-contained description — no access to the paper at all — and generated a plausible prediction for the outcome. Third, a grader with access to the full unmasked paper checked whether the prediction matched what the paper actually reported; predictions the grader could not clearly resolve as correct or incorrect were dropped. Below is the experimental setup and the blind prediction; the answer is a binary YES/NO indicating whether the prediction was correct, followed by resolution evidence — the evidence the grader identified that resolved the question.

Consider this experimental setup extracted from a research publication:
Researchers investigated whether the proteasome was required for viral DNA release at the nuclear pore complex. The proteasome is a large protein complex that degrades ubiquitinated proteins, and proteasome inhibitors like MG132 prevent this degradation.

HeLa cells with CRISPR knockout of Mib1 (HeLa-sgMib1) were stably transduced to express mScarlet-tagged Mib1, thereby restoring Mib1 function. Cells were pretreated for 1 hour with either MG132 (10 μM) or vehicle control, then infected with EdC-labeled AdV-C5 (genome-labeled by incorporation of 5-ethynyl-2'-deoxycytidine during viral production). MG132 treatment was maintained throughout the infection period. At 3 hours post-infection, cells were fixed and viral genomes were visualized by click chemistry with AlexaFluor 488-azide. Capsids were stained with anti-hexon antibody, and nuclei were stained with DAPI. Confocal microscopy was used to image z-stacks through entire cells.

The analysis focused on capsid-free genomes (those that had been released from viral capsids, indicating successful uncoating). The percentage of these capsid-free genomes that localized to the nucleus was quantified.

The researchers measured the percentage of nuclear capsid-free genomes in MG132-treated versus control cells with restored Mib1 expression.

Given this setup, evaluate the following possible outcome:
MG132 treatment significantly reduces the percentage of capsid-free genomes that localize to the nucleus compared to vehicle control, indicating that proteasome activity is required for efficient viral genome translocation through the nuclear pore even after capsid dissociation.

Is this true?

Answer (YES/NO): NO